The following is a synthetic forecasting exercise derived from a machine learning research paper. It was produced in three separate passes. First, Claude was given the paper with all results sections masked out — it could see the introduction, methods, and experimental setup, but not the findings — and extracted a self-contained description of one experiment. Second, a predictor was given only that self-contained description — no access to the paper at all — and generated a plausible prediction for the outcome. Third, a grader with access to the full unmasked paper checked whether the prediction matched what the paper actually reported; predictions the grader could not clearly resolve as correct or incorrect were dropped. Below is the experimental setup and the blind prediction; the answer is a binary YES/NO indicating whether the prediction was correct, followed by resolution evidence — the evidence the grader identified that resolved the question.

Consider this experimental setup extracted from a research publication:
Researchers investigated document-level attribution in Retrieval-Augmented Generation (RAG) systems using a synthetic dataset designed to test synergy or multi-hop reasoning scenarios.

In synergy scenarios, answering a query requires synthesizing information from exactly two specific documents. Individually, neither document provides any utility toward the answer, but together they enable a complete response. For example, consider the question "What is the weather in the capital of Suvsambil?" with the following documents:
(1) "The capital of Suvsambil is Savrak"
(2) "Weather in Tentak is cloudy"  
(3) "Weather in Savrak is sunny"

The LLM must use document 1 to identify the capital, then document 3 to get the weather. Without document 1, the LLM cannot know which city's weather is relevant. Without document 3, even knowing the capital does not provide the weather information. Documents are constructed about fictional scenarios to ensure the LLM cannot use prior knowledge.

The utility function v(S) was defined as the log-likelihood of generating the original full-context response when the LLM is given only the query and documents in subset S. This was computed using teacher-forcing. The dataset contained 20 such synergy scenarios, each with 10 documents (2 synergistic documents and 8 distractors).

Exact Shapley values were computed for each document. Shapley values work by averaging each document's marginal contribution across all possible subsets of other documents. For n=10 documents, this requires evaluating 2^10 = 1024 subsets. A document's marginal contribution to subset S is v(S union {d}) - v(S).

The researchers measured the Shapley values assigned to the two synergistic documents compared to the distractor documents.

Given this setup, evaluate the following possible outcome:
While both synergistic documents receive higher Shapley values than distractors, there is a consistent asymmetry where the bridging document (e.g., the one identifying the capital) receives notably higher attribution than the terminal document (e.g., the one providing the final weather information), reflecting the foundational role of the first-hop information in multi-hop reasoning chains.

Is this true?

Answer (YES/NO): NO